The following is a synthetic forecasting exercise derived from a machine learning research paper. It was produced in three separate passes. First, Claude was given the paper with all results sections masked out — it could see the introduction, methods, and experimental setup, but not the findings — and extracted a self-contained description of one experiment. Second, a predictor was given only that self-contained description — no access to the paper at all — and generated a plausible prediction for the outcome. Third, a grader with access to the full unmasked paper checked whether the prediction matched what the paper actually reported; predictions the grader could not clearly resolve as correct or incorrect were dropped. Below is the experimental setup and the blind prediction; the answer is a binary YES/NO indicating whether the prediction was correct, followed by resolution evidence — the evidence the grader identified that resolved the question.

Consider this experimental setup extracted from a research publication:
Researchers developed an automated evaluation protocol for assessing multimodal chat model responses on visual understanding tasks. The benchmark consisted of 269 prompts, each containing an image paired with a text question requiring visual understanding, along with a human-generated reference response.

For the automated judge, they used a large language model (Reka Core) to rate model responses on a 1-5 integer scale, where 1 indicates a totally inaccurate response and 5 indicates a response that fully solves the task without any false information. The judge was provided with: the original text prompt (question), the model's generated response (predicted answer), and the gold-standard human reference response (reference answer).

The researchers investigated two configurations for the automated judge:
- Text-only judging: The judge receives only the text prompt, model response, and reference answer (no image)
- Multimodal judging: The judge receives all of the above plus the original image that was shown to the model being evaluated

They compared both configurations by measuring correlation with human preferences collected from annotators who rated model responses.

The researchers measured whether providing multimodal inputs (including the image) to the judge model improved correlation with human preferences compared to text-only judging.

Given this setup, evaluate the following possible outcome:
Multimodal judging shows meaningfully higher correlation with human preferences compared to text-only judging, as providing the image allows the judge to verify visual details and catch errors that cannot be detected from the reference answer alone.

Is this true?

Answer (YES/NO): NO